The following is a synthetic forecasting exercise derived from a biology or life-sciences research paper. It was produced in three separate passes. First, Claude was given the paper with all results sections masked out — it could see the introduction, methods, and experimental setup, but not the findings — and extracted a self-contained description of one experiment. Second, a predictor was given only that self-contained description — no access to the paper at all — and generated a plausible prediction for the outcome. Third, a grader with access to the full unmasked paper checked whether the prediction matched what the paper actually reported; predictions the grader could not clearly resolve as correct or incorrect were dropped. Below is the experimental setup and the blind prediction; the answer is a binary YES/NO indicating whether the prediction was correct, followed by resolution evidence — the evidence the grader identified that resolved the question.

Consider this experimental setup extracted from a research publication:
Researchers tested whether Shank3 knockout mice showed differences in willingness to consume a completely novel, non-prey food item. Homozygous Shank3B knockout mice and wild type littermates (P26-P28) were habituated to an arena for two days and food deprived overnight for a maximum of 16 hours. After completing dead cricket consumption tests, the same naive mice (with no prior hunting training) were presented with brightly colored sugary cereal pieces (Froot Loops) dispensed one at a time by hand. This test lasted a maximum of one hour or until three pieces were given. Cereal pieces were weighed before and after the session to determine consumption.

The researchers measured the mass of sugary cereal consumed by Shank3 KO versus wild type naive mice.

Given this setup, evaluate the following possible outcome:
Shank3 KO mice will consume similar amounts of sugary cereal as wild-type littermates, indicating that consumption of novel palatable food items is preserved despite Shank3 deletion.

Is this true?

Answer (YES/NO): YES